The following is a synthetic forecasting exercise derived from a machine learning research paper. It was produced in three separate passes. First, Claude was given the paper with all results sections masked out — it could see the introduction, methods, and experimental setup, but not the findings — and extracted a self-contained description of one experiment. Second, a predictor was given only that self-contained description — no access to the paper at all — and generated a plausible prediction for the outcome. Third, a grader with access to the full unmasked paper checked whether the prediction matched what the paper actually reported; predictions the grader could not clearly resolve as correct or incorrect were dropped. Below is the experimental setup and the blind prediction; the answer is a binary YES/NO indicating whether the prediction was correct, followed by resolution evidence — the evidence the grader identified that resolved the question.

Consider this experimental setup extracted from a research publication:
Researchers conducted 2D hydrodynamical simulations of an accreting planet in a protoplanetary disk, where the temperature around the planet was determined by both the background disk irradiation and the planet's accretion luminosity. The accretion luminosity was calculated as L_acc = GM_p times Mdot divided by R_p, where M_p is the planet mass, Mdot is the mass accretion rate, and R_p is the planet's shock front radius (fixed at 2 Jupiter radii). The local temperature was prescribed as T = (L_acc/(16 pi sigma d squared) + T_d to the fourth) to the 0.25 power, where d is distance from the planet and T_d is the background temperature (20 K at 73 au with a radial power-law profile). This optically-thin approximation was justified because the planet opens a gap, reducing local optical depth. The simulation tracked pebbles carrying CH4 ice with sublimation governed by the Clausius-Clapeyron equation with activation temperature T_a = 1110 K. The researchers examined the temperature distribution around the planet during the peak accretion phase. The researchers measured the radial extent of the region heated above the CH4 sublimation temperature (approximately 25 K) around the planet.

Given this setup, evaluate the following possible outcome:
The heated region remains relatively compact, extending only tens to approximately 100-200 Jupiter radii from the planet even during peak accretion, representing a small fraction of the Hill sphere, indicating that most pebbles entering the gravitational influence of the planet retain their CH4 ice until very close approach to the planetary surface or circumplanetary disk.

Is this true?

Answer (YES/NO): NO